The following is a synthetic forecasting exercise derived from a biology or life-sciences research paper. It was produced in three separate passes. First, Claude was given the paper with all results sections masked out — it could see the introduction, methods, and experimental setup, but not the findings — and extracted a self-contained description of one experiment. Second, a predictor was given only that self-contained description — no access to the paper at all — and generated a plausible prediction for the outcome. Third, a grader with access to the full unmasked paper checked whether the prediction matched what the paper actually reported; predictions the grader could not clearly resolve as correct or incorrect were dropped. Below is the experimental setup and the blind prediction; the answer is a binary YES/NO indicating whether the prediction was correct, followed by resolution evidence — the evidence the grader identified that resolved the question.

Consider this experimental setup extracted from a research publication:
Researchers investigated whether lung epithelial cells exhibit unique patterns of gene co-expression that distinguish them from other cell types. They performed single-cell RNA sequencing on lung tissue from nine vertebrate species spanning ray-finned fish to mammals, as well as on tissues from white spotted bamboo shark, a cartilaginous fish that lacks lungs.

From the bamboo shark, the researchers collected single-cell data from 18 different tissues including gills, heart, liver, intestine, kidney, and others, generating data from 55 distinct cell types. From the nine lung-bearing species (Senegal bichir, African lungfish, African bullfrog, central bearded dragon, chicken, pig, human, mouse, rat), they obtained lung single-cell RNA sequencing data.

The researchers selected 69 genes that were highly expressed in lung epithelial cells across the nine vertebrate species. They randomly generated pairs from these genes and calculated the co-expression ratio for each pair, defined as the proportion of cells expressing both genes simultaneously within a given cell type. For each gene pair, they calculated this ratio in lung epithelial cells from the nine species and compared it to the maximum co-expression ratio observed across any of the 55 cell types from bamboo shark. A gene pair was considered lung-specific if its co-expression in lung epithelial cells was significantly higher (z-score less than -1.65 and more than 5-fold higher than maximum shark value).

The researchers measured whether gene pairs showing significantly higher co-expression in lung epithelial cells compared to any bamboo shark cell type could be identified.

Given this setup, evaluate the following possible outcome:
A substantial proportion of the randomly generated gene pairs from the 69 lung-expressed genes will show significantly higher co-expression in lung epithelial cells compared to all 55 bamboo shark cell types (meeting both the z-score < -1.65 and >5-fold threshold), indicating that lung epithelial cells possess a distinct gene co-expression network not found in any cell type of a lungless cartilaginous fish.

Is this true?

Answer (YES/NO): NO